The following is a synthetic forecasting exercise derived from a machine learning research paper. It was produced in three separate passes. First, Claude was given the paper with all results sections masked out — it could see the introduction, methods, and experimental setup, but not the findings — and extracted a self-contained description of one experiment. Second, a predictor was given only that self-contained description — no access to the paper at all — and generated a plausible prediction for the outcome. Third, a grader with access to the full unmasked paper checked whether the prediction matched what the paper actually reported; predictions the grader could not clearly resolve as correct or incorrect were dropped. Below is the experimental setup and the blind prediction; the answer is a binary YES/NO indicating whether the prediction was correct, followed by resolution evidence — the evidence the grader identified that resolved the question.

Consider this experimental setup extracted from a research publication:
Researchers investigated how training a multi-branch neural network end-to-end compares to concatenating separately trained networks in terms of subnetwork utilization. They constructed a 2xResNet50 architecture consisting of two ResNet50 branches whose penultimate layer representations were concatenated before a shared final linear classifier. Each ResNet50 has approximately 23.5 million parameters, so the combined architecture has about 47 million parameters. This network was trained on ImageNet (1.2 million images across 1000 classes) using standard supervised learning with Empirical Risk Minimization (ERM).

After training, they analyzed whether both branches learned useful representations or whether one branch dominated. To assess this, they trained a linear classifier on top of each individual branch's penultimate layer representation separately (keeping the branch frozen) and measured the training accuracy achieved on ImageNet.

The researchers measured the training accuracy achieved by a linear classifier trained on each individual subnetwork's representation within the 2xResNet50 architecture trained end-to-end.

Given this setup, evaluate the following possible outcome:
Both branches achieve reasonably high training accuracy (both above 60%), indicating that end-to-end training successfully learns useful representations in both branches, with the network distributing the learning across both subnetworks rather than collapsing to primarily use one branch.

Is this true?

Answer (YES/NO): NO